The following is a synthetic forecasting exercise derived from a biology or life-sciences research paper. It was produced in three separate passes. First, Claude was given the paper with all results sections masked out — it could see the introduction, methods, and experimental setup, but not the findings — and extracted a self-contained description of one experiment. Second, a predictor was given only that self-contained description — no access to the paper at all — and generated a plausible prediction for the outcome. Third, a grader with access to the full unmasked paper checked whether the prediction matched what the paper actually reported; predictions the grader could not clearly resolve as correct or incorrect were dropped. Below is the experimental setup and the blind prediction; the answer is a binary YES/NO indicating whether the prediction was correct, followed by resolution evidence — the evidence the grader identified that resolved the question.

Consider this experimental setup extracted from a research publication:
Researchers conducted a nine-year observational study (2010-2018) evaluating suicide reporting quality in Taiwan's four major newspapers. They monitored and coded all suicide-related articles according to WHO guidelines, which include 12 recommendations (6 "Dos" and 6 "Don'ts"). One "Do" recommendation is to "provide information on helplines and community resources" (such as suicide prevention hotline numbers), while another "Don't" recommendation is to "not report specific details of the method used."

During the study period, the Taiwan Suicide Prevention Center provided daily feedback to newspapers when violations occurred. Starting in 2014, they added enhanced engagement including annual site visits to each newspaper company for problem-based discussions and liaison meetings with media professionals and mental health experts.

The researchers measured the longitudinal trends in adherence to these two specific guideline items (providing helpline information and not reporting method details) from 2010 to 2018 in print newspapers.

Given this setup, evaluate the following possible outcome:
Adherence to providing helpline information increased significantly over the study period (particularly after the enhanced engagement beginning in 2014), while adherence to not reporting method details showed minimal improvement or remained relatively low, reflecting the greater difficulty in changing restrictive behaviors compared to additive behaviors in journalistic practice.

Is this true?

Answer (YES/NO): NO